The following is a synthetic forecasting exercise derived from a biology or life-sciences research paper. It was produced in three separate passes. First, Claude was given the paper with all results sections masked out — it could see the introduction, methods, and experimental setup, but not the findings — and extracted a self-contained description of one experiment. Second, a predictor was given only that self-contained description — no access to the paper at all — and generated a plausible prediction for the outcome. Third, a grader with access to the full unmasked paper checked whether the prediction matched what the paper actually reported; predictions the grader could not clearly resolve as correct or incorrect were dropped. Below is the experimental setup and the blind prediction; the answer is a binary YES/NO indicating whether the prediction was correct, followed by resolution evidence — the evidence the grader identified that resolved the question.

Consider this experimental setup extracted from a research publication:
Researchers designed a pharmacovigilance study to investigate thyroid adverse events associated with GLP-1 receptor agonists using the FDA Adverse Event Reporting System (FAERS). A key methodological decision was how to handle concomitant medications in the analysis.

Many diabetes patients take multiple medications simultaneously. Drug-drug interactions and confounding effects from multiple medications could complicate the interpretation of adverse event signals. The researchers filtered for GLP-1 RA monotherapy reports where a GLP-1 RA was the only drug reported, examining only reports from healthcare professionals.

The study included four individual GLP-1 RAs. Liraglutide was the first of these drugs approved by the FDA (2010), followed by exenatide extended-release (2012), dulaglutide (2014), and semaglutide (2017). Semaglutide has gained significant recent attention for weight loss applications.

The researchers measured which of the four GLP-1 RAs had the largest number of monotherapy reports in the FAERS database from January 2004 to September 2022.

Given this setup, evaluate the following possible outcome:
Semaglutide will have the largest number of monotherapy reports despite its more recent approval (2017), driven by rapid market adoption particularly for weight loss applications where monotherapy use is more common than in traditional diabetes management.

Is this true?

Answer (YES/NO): NO